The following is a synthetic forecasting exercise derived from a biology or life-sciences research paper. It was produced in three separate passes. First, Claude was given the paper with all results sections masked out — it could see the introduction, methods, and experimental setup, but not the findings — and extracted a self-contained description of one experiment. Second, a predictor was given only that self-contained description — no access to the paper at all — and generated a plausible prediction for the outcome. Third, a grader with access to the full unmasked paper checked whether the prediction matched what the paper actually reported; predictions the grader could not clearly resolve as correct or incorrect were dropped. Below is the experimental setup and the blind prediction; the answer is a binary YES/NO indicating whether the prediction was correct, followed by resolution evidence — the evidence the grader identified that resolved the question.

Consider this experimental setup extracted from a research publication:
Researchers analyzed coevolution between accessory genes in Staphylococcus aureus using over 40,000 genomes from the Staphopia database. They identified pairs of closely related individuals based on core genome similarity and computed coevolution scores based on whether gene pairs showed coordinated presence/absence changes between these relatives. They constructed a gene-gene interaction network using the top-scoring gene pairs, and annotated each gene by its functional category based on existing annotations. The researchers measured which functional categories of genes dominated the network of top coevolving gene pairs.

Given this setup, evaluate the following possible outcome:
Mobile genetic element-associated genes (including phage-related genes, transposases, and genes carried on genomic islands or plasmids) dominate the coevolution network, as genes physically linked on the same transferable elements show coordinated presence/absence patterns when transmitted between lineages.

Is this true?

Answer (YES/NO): NO